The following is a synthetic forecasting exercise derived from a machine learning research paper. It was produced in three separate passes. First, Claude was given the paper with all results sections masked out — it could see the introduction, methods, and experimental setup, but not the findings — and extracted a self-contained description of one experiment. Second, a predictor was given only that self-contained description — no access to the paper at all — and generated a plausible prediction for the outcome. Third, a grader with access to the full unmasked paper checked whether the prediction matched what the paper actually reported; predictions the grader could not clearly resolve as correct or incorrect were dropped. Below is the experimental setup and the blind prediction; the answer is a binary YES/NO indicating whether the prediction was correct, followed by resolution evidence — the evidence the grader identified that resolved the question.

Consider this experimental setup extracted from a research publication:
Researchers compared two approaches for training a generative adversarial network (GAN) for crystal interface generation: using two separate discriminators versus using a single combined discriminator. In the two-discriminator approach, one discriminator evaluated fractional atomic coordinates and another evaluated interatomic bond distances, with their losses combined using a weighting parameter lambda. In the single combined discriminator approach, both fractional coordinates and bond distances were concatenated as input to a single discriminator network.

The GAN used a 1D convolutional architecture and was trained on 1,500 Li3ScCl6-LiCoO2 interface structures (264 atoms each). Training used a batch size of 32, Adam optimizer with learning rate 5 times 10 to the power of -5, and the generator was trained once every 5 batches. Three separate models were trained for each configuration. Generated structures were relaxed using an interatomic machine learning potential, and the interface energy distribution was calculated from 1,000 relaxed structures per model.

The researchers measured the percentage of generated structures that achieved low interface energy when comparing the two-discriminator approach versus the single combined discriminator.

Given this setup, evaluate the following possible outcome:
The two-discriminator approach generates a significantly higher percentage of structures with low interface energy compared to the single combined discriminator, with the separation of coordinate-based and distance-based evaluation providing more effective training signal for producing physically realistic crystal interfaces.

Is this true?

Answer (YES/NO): YES